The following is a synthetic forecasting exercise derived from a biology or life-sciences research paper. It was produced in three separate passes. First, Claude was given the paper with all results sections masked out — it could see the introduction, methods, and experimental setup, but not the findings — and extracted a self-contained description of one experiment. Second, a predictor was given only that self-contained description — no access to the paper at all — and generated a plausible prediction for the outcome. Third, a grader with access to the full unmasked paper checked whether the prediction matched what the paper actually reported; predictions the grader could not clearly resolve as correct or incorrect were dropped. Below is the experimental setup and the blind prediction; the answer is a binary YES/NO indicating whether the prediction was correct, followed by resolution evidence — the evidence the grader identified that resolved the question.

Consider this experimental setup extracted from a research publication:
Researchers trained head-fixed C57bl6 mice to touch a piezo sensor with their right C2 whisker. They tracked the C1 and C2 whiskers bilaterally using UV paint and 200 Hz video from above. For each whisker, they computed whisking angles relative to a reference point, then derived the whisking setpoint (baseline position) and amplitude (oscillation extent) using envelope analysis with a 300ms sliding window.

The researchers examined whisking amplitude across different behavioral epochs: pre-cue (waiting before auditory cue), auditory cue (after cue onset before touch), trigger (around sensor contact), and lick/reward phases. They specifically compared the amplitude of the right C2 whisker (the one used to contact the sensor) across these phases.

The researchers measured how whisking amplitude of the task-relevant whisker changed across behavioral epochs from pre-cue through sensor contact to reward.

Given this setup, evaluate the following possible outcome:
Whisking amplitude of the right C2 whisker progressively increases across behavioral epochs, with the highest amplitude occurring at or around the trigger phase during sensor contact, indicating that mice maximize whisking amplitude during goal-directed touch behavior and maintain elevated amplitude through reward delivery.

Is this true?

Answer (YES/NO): NO